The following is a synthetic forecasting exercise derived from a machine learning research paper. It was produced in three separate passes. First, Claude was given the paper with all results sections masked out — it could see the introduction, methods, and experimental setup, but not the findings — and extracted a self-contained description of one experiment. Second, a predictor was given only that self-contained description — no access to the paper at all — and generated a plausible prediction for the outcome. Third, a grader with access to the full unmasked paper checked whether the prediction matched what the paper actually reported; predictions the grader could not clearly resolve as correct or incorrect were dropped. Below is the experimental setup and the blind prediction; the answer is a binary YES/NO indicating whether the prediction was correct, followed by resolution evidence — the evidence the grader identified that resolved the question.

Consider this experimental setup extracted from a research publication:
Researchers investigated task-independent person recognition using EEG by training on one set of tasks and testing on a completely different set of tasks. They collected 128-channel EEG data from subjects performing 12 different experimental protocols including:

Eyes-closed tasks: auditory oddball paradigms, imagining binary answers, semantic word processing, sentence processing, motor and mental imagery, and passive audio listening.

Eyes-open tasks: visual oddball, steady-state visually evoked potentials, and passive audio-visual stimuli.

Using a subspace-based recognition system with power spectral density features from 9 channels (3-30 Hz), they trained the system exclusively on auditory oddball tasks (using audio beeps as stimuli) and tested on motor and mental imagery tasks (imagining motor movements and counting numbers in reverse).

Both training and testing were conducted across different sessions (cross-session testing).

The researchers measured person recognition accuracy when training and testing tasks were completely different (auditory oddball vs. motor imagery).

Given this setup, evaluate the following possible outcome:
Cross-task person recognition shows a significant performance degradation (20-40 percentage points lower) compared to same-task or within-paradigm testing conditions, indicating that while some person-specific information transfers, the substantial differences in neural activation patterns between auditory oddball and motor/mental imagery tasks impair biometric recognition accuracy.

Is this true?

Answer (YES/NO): NO